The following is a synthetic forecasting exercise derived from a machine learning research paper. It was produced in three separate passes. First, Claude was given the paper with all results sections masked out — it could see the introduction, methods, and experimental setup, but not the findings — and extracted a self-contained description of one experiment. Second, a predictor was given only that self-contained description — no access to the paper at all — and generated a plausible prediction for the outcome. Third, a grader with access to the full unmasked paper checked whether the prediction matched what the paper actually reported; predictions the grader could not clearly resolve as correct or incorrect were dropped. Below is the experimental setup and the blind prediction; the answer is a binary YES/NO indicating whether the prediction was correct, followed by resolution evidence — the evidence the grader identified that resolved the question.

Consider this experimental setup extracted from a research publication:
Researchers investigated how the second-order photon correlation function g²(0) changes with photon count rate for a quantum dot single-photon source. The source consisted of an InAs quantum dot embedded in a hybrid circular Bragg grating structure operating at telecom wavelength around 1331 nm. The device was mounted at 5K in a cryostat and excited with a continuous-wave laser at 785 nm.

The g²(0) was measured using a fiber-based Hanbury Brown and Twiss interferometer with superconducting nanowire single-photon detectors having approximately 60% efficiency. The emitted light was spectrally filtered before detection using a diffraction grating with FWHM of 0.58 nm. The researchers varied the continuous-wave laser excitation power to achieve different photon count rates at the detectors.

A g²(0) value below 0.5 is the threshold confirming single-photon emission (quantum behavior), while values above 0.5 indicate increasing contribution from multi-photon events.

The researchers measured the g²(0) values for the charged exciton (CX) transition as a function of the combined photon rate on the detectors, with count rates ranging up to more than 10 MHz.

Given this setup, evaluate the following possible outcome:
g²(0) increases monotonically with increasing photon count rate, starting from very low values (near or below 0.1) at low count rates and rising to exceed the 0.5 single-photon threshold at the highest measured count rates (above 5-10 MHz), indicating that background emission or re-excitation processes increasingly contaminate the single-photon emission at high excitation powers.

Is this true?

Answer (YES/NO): NO